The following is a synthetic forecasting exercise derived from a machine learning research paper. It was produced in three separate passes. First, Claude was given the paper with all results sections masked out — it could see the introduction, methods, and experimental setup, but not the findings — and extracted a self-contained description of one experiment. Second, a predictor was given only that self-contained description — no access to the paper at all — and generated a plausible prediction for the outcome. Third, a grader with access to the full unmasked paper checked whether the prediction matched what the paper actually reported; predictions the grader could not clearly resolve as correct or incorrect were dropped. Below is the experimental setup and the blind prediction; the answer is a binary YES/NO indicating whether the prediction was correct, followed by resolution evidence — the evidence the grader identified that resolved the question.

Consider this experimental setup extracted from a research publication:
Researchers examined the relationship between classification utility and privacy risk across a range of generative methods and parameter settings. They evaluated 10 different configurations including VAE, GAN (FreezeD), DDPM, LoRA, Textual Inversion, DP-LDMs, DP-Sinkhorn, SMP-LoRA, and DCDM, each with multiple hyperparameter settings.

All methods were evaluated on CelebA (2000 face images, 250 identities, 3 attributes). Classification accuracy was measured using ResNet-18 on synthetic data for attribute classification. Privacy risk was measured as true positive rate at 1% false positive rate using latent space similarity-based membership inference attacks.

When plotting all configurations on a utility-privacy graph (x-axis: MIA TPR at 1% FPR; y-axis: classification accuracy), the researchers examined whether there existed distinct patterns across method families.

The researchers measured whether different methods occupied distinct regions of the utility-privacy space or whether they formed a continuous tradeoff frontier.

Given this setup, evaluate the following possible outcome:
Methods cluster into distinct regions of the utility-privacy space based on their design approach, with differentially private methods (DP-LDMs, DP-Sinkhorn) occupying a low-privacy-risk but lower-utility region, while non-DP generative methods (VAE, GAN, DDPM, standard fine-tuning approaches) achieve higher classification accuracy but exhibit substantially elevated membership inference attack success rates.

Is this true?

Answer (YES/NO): NO